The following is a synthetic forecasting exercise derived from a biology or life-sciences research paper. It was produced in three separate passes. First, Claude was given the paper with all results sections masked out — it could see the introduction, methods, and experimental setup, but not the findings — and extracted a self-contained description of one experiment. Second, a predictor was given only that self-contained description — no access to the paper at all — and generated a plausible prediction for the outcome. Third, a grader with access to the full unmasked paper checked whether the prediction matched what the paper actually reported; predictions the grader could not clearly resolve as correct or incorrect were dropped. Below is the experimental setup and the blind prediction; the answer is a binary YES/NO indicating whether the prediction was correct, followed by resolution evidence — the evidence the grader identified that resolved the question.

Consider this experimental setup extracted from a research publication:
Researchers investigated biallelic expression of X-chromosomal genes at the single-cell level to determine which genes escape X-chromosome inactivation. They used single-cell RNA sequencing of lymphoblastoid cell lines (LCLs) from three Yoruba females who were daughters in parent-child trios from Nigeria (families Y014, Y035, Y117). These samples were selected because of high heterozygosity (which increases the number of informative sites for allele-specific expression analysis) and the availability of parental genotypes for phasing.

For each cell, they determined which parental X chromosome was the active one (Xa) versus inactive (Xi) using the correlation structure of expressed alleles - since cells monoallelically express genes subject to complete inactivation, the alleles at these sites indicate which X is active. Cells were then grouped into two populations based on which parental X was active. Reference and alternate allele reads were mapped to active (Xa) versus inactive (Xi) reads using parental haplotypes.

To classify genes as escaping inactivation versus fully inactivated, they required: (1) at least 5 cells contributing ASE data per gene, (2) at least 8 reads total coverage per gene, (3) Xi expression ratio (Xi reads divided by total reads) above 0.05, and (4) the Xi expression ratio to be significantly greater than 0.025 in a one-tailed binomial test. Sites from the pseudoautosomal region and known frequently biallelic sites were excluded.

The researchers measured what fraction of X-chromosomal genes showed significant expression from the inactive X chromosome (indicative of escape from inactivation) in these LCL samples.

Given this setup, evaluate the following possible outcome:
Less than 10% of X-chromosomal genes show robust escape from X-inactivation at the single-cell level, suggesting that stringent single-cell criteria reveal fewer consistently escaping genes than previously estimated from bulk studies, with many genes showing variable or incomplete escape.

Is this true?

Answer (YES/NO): NO